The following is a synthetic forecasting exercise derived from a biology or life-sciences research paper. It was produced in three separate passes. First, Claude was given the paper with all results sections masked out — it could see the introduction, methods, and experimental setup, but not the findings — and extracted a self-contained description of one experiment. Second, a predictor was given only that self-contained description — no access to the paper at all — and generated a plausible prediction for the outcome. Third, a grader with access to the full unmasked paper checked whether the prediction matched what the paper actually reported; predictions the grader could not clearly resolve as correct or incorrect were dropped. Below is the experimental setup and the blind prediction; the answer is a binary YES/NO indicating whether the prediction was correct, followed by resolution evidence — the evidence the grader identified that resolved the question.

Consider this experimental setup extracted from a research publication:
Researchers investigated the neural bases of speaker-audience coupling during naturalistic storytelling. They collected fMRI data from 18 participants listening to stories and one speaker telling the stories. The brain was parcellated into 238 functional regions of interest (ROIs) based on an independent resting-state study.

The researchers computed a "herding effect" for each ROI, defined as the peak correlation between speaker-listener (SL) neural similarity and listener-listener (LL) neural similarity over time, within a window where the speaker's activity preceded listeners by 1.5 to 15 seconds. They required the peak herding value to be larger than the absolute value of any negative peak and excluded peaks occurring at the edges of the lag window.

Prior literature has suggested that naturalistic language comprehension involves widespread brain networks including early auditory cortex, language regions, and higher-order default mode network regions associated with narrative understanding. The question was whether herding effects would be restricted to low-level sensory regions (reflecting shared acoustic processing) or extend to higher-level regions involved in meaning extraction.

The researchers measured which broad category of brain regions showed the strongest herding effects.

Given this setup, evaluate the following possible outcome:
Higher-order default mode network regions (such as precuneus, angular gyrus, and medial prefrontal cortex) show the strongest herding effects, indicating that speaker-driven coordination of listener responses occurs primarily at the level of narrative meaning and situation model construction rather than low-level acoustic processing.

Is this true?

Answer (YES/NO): NO